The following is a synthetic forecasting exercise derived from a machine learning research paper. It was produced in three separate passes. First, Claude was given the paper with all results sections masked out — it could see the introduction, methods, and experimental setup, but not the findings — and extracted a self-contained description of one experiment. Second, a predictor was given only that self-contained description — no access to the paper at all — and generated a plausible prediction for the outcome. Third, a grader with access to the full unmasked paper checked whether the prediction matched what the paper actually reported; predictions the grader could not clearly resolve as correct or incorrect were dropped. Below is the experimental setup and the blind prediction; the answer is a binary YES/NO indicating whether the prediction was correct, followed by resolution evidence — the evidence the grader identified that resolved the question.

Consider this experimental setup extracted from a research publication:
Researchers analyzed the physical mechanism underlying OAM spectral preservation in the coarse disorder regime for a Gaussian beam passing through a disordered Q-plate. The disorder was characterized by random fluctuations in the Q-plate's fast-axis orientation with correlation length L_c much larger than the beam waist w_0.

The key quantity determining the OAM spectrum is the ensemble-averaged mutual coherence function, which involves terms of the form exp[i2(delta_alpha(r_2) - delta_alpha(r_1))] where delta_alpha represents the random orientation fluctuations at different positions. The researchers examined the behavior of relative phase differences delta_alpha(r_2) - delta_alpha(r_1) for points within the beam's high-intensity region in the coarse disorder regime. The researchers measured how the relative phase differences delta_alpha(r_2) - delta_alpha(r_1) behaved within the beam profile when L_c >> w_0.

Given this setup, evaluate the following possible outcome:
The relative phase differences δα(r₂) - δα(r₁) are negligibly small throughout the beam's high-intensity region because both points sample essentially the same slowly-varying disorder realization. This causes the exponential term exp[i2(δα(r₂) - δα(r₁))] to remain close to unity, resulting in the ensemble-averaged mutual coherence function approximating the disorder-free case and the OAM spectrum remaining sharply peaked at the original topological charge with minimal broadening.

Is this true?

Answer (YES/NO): YES